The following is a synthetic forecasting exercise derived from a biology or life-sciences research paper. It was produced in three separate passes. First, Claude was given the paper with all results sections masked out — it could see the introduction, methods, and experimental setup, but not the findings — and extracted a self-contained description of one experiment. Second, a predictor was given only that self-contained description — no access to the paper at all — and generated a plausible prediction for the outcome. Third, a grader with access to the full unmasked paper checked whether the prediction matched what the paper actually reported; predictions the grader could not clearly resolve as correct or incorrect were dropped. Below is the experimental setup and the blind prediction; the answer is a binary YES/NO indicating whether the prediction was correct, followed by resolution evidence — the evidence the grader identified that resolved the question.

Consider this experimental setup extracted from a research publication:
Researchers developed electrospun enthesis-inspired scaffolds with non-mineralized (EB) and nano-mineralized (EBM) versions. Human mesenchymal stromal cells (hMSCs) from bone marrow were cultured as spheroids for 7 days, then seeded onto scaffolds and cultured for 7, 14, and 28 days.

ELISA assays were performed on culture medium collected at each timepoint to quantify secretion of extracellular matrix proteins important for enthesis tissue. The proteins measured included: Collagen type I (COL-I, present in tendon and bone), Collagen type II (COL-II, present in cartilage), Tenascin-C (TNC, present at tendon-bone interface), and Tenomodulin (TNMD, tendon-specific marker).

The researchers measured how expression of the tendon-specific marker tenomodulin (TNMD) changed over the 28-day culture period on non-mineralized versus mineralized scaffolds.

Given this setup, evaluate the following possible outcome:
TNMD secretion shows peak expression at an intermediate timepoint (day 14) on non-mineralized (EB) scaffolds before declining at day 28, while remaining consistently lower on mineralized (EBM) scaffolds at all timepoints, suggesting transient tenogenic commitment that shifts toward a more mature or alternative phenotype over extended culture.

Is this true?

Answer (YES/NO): NO